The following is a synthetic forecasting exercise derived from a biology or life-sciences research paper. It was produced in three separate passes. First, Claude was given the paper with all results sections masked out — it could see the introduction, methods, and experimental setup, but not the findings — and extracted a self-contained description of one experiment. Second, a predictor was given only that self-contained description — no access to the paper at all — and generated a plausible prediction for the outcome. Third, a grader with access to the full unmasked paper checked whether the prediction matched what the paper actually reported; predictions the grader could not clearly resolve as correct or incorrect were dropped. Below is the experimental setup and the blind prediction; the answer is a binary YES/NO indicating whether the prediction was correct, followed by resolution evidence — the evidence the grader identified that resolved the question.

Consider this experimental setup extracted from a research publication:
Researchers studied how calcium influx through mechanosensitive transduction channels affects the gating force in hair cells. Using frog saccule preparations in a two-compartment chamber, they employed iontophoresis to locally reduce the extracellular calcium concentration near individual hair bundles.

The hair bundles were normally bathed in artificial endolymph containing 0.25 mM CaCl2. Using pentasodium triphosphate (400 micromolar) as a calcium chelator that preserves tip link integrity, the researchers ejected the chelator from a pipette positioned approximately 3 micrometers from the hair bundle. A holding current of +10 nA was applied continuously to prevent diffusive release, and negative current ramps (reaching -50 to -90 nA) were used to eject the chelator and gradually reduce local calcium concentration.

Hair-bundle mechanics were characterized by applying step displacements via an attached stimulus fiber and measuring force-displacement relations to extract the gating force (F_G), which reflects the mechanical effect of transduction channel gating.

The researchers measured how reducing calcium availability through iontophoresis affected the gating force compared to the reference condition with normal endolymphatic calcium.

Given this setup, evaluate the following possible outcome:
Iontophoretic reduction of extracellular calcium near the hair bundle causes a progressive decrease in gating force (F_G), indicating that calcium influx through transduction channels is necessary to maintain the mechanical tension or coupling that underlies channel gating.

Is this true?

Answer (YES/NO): NO